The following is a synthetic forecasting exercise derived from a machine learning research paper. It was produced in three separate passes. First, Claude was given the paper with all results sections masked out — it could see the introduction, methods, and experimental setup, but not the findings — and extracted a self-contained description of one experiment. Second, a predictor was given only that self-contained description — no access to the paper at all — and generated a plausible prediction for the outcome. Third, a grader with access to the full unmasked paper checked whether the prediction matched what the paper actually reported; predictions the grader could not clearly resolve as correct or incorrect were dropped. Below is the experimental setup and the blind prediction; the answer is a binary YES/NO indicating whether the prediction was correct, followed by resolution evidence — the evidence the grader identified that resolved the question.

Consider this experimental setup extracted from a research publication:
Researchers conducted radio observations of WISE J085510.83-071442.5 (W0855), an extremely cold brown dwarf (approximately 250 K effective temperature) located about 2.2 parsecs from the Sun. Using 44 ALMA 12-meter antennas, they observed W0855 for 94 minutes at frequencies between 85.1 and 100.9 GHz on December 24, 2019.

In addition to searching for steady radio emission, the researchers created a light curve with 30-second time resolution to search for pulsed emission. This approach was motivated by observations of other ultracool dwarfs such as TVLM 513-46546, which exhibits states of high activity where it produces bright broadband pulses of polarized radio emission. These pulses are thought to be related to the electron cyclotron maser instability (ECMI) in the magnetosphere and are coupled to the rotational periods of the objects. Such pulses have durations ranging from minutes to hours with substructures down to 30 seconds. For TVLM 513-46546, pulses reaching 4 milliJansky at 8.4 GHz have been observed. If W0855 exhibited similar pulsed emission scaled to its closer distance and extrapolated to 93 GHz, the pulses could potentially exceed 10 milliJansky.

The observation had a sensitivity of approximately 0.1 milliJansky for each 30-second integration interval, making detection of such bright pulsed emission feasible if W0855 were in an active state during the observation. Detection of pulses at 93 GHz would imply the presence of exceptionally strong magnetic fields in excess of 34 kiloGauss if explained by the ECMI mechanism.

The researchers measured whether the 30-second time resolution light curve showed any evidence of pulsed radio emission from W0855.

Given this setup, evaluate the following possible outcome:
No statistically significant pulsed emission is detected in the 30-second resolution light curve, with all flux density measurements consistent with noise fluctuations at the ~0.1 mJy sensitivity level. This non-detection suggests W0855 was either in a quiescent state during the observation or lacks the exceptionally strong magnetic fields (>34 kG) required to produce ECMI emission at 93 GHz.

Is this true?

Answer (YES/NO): YES